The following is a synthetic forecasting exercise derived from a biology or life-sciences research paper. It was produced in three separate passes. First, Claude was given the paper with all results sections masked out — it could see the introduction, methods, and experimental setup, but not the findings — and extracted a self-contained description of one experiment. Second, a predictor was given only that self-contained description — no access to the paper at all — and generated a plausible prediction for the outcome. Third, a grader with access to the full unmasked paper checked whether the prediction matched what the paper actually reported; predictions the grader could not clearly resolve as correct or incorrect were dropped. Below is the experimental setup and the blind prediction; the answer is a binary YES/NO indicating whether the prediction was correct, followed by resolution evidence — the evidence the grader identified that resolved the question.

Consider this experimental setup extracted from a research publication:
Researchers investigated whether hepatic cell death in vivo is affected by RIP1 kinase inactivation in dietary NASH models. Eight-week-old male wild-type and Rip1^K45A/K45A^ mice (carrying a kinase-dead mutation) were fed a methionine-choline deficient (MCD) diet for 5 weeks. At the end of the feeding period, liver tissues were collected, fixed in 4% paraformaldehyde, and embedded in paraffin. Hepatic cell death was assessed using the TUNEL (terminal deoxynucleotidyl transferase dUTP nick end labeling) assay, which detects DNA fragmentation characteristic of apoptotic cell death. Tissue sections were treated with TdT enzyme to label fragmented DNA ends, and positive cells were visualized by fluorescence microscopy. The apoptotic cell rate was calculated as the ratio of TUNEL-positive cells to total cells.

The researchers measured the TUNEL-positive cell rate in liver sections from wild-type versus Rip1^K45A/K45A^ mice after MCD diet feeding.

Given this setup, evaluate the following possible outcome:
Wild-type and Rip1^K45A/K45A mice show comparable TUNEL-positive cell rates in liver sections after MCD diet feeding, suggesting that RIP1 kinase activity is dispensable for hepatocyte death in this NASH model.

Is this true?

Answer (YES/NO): NO